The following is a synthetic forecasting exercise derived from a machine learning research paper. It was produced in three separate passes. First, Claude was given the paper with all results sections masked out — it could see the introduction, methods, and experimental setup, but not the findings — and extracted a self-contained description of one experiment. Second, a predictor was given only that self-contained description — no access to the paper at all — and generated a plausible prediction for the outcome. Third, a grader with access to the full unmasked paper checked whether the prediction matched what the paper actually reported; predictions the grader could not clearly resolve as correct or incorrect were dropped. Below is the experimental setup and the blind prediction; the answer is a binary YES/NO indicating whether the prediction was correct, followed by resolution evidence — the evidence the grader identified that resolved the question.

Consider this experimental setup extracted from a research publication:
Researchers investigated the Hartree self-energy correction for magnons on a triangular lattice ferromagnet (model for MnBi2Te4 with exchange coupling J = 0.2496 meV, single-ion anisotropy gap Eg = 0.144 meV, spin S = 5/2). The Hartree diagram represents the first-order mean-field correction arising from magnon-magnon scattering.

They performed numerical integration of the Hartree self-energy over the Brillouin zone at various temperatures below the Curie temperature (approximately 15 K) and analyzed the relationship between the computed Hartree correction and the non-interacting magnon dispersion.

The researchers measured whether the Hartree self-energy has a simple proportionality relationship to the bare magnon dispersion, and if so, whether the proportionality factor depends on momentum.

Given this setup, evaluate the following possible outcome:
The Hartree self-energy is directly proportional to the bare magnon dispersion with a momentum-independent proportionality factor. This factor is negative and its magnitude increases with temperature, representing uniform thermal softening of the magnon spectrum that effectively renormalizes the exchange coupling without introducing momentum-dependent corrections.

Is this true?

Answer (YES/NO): NO